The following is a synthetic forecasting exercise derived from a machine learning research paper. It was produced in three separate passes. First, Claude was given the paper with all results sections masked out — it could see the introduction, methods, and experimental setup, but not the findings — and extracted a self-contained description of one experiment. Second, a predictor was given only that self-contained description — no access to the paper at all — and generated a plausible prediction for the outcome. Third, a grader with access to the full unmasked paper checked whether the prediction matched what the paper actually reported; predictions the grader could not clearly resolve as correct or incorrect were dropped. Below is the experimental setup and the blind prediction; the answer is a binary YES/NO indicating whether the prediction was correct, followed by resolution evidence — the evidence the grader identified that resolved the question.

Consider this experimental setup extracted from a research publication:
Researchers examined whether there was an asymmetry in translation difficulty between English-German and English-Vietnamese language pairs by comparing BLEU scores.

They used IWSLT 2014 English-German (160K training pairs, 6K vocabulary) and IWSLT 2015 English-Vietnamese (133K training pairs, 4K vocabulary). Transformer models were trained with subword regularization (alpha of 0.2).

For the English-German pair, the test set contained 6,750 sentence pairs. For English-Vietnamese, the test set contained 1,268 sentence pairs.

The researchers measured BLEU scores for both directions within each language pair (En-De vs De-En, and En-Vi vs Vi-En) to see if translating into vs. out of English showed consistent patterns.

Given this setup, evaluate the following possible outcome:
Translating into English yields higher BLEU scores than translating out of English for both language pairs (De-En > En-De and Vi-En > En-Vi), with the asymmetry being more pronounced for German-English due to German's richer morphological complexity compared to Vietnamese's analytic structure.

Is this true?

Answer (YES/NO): NO